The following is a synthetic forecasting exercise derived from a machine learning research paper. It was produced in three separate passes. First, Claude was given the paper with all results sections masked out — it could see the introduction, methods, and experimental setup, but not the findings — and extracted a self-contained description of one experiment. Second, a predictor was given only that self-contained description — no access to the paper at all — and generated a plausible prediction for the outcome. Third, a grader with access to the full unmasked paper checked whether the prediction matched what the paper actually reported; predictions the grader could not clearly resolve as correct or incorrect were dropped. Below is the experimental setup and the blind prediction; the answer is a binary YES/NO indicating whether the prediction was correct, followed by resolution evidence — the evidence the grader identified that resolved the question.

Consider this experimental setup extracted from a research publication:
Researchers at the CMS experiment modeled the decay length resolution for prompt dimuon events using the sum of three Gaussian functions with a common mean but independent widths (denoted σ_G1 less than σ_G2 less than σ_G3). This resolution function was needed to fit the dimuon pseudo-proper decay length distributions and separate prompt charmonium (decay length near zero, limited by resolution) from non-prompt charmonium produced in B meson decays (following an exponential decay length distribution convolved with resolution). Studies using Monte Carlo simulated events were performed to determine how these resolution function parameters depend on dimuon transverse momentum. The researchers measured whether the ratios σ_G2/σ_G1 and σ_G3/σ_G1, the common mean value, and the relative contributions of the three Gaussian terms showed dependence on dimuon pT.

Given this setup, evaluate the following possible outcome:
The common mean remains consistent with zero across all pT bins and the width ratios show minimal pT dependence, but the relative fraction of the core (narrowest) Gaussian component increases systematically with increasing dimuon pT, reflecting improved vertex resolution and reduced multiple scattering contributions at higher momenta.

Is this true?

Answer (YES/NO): NO